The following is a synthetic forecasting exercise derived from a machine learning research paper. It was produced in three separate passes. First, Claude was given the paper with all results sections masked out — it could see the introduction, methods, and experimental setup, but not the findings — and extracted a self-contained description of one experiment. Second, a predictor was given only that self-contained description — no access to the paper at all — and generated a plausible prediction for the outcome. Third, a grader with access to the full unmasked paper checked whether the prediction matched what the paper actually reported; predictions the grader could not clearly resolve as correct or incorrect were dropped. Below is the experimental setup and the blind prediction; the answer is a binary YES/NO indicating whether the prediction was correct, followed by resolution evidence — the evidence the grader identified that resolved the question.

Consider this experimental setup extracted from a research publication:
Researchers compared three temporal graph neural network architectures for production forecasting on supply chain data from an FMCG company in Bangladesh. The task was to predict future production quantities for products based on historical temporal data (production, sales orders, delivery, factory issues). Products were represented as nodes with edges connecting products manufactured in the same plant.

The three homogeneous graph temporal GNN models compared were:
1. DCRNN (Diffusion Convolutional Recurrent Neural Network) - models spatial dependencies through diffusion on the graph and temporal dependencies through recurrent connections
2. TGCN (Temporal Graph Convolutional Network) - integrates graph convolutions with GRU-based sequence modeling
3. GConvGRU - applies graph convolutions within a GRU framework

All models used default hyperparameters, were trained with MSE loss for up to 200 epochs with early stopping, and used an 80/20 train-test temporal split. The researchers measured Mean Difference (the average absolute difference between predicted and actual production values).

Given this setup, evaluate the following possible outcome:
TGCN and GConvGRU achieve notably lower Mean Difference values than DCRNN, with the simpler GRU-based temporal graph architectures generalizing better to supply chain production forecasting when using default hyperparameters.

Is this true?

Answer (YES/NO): NO